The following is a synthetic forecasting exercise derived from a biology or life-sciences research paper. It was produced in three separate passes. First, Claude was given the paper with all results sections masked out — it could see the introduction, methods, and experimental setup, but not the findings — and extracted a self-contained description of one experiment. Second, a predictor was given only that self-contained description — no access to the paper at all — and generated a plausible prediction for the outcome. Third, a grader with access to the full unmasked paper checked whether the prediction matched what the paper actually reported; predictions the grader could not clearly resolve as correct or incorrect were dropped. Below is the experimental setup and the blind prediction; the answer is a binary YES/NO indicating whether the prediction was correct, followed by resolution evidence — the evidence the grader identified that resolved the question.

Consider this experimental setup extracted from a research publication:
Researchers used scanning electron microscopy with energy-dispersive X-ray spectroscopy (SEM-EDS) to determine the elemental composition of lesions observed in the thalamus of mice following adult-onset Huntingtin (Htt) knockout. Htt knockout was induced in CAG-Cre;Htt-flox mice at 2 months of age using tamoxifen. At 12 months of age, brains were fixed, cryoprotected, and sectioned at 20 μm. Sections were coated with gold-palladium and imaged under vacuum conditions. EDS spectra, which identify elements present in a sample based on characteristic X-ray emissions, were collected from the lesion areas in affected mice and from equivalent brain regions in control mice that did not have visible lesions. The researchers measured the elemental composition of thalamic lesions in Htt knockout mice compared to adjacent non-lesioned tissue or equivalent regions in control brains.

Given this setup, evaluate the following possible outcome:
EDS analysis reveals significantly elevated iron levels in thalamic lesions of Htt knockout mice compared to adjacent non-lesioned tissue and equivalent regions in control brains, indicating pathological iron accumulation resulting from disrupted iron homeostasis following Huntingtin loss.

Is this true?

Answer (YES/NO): NO